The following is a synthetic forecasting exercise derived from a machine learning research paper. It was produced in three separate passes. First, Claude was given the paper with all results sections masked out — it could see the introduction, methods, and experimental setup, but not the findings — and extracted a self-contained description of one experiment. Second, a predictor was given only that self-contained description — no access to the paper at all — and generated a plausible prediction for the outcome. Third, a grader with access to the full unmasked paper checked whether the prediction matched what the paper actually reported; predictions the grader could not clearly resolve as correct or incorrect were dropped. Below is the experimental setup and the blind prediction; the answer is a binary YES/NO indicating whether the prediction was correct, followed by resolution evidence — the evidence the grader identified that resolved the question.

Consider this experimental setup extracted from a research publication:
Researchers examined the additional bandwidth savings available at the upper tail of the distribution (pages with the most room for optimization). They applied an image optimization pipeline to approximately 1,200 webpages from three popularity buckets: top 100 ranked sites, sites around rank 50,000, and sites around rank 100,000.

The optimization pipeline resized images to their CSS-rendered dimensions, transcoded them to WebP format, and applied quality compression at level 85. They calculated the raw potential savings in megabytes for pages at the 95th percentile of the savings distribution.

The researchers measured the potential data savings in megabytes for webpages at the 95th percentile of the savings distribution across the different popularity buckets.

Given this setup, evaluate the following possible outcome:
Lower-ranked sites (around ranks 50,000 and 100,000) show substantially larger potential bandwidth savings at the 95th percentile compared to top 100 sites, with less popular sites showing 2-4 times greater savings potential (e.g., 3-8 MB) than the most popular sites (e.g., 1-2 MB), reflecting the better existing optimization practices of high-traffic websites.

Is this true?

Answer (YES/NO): NO